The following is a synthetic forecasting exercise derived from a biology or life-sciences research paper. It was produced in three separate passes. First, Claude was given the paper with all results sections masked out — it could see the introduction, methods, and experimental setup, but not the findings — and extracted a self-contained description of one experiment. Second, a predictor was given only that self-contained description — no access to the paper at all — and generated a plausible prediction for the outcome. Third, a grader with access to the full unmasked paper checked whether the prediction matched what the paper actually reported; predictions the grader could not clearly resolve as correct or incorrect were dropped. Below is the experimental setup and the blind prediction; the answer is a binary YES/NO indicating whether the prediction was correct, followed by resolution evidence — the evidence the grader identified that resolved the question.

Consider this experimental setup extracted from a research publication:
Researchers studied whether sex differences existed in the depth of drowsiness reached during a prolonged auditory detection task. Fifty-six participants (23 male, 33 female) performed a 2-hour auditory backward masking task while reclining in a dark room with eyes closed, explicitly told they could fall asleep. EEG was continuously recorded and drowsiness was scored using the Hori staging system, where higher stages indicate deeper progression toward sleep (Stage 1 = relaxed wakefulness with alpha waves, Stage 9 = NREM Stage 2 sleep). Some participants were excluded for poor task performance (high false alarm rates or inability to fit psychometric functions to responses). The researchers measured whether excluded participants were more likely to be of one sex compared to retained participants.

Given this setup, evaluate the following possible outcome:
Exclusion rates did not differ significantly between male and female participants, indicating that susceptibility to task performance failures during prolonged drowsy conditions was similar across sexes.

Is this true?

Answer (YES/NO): NO